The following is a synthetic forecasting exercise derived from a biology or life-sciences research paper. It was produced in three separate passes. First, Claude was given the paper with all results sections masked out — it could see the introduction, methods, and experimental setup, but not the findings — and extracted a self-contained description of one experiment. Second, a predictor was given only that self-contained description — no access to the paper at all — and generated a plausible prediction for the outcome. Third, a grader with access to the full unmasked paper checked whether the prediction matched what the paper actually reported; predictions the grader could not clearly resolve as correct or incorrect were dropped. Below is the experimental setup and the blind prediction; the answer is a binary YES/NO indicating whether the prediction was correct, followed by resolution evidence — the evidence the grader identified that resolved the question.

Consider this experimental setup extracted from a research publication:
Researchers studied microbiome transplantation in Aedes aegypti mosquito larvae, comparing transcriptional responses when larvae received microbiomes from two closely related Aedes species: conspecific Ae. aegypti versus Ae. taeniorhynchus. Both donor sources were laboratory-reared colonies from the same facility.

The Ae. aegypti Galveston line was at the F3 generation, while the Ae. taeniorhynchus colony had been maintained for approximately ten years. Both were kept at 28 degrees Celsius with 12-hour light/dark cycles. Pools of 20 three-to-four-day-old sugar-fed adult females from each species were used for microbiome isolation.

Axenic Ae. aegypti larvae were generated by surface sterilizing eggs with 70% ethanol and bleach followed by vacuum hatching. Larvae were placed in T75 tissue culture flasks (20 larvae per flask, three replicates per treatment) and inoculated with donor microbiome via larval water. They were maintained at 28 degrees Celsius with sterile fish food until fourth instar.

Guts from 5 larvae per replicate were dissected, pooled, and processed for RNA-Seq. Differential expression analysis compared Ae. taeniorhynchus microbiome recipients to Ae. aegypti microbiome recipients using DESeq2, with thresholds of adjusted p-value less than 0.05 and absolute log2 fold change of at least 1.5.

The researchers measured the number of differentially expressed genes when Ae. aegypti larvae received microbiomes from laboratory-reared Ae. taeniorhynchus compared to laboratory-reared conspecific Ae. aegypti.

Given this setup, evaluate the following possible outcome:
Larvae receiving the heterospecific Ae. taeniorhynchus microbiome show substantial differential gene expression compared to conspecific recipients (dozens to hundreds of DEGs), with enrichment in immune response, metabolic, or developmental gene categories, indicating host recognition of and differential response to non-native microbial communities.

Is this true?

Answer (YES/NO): NO